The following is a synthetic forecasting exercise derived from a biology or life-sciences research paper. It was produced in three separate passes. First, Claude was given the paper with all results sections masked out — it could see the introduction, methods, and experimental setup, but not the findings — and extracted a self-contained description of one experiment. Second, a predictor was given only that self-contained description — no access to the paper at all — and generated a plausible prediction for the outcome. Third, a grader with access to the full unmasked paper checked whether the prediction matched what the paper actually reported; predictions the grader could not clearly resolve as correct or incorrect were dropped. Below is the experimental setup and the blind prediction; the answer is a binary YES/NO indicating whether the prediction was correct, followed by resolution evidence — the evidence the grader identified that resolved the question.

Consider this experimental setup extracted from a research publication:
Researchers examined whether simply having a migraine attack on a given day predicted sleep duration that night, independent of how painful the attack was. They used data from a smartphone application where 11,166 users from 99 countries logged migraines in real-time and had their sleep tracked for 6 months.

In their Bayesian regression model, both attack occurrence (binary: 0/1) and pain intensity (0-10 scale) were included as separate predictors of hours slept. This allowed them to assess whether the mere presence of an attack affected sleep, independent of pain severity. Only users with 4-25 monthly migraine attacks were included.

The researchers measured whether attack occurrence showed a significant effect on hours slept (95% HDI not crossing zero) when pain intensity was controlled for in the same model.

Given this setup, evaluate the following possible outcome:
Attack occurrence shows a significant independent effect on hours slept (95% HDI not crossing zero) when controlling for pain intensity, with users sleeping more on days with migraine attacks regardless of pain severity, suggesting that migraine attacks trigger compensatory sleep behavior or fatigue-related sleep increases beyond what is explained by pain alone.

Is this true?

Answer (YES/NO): NO